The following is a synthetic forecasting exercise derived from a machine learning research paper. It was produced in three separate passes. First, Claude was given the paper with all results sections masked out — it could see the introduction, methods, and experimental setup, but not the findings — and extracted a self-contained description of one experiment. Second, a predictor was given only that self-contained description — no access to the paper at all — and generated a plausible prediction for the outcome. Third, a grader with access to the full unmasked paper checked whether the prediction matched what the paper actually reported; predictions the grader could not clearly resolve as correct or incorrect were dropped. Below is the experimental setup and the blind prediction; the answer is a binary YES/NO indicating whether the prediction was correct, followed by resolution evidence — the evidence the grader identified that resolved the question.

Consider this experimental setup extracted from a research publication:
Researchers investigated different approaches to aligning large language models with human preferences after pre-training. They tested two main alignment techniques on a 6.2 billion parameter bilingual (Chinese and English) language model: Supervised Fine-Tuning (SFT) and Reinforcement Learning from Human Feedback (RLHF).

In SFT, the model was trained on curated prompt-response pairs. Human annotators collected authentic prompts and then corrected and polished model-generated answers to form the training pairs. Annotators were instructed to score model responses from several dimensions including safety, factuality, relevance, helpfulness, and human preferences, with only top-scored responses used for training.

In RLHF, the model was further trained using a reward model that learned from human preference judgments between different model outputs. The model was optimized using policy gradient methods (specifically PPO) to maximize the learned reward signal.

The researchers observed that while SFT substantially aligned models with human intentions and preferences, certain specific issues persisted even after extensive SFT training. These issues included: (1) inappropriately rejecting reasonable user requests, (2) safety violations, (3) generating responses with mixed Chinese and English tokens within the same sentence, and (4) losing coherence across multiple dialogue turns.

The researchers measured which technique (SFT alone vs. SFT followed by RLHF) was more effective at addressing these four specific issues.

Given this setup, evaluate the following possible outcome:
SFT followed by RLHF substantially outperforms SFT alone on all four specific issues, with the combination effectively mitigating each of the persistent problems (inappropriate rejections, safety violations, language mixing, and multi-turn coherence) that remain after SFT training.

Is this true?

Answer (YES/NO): YES